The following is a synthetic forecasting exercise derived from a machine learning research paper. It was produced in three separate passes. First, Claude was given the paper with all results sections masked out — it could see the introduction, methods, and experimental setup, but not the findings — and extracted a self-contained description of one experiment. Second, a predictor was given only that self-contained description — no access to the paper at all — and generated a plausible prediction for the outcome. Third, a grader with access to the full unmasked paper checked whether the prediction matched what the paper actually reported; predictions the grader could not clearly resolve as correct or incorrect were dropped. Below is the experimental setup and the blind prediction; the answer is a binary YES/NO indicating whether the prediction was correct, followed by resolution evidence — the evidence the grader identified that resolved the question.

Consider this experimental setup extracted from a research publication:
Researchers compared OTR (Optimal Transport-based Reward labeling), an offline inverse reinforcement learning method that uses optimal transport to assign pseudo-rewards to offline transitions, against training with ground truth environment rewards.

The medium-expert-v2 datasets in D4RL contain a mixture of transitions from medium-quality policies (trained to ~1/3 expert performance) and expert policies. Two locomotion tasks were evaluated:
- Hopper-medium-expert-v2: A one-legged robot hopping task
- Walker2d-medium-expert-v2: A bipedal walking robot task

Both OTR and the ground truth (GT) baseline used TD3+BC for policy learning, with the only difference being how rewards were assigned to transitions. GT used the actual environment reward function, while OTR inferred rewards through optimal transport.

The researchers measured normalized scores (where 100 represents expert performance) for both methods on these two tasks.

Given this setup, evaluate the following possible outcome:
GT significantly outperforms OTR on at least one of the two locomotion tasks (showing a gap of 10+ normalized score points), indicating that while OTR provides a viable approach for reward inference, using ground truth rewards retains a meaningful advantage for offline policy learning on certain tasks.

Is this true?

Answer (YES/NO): NO